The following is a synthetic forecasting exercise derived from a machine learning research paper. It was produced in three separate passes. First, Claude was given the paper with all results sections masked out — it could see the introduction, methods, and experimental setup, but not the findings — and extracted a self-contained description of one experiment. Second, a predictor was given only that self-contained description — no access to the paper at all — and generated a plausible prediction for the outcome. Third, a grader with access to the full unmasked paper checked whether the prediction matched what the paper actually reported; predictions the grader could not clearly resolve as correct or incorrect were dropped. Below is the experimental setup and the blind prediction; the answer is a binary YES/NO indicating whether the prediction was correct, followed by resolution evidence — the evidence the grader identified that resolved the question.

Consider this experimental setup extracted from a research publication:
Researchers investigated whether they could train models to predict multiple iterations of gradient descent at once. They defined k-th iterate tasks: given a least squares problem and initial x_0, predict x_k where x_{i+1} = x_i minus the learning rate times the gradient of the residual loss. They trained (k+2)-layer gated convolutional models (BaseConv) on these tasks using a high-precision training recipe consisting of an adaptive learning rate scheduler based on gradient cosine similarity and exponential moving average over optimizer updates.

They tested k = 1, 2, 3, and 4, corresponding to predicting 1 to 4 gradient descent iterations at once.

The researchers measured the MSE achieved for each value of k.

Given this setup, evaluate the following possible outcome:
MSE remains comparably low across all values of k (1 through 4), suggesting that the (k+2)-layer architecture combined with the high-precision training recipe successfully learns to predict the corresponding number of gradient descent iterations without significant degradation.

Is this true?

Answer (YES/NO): NO